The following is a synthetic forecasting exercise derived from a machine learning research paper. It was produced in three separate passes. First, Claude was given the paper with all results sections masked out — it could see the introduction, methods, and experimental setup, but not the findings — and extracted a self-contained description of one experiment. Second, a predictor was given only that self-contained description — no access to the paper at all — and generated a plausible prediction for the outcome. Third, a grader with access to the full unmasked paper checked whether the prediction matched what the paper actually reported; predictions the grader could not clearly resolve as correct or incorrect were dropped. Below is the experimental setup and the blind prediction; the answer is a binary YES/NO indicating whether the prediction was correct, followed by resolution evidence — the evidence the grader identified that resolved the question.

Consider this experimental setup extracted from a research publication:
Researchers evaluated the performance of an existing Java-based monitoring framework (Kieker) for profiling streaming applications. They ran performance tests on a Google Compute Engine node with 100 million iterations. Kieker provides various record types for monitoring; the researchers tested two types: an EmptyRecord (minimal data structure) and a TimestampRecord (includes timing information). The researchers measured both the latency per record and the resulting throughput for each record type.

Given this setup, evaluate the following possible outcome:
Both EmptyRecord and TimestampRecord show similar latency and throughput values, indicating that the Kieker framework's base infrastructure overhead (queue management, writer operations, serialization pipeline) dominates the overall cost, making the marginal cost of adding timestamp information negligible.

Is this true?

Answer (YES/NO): NO